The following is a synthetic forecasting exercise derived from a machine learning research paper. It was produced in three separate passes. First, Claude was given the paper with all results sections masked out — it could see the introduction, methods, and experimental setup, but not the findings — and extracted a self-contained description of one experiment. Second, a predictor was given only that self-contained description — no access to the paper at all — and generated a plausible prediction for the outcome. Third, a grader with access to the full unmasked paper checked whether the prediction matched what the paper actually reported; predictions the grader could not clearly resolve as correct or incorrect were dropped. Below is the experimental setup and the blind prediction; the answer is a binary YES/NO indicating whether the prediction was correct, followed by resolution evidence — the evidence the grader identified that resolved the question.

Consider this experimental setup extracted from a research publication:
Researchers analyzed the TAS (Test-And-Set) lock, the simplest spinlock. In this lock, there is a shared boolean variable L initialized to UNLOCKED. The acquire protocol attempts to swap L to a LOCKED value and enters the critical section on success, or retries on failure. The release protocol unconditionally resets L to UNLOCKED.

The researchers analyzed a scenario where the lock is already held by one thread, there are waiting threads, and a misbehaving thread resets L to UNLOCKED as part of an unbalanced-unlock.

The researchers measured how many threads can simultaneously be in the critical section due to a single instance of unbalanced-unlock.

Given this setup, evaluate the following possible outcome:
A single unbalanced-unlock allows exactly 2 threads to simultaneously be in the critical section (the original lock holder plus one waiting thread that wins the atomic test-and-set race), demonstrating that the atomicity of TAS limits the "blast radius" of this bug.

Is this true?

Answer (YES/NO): NO